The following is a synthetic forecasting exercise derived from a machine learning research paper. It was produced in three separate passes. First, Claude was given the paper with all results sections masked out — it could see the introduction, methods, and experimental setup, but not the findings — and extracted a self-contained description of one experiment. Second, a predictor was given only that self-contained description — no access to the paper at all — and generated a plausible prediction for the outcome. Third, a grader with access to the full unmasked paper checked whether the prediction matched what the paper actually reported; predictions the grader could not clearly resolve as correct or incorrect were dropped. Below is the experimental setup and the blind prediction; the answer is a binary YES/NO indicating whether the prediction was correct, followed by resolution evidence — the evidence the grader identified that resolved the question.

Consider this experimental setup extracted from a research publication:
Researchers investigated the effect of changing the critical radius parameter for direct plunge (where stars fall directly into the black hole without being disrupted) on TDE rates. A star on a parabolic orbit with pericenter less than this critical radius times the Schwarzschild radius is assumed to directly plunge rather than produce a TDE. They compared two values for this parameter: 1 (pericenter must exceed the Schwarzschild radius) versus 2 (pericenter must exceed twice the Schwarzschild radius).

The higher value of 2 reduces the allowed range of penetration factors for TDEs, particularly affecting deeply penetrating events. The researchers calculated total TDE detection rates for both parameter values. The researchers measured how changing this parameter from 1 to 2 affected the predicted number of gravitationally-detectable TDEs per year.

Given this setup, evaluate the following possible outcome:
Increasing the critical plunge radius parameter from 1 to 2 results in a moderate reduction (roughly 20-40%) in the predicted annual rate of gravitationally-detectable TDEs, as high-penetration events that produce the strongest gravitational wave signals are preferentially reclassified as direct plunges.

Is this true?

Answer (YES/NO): NO